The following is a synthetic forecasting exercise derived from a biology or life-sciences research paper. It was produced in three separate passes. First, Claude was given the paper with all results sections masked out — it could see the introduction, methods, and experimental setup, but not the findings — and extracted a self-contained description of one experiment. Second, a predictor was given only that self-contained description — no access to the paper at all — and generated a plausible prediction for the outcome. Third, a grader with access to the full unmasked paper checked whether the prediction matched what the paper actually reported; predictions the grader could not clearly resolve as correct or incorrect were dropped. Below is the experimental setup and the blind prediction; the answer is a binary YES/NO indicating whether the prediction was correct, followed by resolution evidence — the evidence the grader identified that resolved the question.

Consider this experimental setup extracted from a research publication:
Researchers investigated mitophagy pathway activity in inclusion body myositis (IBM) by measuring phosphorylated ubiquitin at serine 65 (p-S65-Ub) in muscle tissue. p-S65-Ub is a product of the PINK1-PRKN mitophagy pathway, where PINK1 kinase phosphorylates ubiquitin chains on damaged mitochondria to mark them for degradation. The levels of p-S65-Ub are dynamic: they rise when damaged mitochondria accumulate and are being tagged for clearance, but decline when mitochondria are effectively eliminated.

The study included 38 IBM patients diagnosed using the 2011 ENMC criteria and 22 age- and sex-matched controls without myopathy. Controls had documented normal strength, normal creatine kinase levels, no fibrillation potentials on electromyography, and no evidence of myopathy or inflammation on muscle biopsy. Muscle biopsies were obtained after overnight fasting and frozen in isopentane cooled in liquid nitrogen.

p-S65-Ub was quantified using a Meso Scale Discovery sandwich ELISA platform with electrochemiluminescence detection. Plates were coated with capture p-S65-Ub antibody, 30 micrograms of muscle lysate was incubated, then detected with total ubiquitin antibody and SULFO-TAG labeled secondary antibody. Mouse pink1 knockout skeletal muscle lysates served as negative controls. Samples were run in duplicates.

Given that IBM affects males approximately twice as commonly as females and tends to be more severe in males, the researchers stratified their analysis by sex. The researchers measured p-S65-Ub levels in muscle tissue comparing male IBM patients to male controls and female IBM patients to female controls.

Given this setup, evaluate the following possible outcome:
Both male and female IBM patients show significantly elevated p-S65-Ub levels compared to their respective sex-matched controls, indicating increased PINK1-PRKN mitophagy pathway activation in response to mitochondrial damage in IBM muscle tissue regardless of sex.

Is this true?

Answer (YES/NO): NO